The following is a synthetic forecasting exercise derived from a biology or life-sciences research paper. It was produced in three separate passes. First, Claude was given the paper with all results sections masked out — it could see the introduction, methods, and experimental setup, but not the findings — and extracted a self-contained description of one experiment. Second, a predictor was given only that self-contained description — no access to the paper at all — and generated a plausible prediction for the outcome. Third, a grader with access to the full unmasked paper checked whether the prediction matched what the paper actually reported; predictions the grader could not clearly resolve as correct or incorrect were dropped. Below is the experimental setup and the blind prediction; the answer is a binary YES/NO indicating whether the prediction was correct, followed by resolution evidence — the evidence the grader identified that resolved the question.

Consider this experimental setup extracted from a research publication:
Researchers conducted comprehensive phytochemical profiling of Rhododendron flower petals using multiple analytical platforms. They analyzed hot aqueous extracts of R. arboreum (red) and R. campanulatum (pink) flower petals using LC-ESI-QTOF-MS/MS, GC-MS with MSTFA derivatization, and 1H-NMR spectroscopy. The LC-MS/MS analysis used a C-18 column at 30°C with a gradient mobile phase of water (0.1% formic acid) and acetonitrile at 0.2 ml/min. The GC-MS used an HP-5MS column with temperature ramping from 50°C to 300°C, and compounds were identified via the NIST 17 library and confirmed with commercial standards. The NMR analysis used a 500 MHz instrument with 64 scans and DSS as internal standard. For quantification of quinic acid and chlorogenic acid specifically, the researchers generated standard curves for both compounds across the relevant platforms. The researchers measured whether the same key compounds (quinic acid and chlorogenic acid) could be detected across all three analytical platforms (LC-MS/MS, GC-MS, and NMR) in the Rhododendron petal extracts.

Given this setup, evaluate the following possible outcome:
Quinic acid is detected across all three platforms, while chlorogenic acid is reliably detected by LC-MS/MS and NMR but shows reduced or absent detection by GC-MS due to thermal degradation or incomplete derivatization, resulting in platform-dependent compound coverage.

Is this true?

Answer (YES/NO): NO